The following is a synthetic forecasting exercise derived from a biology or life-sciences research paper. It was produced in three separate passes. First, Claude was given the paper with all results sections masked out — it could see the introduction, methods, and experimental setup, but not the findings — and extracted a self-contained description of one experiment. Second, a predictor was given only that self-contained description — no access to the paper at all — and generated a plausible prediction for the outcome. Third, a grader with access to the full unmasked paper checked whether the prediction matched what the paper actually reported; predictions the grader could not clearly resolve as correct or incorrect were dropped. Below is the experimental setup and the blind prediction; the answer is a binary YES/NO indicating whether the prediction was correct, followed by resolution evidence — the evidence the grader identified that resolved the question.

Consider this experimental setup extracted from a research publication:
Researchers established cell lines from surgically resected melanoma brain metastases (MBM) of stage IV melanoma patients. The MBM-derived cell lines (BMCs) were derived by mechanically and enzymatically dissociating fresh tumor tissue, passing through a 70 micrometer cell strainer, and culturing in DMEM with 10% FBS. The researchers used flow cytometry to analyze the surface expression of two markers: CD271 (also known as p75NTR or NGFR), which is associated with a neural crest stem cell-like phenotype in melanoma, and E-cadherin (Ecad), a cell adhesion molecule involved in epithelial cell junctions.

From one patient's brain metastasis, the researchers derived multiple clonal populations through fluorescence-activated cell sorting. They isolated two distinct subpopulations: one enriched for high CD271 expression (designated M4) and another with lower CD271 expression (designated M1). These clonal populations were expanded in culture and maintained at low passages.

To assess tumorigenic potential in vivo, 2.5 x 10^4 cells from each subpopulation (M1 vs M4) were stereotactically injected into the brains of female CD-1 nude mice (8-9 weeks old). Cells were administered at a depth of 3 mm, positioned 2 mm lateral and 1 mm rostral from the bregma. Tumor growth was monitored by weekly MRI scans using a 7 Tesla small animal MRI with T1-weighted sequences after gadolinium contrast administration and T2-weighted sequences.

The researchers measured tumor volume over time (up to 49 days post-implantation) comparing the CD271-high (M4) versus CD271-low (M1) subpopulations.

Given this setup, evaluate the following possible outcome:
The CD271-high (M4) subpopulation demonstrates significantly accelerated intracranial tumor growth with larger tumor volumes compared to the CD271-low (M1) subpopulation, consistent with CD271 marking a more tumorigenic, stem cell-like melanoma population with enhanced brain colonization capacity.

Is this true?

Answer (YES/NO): YES